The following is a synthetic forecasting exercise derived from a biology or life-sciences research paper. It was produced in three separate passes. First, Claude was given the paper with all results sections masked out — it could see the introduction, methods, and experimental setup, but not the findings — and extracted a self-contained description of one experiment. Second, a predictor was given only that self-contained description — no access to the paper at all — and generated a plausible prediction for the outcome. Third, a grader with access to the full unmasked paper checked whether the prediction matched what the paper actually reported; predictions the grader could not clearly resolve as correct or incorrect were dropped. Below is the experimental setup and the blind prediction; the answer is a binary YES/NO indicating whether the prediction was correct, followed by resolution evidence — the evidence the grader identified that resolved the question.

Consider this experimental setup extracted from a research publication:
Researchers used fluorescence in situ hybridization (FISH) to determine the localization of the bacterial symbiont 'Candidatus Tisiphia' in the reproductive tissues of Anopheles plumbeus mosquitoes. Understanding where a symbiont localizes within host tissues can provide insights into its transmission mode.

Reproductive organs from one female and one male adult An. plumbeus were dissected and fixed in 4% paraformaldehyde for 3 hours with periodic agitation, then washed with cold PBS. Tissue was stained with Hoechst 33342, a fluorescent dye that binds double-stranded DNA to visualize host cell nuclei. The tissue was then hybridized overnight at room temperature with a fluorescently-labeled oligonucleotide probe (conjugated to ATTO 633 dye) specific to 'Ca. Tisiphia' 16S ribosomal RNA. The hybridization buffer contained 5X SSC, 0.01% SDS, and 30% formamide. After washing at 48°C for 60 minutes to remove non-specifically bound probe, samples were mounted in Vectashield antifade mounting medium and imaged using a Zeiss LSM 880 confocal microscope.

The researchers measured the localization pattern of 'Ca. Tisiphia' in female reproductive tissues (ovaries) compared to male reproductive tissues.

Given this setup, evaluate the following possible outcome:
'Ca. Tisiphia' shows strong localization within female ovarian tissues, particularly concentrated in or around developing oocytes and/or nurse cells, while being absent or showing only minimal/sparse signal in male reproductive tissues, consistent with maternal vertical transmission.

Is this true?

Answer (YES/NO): YES